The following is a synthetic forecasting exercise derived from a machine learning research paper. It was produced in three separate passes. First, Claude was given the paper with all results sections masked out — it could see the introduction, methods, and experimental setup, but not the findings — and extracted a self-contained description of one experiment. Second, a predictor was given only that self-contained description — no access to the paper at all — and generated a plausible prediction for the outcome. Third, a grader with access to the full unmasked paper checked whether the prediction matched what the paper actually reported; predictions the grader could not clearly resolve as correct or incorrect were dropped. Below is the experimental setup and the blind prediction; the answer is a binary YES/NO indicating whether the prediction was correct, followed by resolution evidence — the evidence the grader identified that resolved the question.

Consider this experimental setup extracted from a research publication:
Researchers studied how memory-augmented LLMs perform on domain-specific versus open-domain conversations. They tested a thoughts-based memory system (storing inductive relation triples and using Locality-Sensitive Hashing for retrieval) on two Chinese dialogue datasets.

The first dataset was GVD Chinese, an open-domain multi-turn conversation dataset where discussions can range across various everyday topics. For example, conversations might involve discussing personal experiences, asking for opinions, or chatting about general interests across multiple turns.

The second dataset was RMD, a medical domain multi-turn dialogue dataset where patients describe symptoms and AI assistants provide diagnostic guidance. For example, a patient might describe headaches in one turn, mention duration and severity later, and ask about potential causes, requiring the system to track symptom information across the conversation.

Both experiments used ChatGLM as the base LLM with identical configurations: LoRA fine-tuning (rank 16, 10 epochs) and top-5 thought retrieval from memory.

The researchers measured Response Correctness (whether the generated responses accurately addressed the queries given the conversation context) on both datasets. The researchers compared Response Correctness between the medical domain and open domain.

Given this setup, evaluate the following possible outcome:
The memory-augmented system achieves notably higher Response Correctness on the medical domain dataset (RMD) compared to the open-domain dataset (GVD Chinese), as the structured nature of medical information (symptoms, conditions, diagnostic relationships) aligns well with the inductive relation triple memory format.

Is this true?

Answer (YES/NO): YES